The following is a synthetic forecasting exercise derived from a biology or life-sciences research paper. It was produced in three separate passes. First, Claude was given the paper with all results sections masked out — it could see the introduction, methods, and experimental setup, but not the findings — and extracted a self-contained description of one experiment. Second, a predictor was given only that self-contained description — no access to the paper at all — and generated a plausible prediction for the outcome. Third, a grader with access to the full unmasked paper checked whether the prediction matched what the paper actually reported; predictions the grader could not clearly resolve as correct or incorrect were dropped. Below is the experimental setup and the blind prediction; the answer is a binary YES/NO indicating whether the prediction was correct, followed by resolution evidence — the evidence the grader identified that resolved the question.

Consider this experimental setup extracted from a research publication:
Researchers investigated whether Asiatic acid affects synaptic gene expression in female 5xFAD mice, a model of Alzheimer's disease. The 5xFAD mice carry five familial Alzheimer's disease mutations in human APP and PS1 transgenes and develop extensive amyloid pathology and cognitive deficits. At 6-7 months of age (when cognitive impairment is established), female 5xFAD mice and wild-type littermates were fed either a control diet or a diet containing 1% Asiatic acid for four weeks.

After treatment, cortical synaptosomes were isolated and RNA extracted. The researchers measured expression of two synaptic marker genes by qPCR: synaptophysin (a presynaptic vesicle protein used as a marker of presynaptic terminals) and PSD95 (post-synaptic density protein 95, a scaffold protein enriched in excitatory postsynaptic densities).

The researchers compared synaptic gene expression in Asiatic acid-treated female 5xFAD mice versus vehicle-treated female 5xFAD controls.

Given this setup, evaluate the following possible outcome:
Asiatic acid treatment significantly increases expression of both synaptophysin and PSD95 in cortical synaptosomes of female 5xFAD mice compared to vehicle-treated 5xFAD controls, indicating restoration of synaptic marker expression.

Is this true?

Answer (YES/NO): NO